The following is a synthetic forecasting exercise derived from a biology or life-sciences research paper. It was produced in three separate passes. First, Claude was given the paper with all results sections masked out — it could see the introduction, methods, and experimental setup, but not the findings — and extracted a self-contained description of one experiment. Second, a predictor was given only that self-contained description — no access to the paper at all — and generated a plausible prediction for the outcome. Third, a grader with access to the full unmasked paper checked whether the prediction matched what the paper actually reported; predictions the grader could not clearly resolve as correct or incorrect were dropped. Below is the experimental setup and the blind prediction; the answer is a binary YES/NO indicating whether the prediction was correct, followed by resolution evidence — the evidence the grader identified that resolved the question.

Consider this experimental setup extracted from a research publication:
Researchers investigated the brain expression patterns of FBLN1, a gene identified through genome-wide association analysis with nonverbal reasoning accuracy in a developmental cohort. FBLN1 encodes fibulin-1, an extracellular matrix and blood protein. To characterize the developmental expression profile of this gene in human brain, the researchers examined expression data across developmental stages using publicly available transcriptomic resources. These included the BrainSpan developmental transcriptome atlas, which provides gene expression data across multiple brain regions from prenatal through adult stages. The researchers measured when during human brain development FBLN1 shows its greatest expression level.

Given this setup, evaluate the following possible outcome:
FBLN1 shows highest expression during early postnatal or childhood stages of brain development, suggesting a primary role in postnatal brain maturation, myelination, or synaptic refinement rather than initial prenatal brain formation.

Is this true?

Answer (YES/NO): NO